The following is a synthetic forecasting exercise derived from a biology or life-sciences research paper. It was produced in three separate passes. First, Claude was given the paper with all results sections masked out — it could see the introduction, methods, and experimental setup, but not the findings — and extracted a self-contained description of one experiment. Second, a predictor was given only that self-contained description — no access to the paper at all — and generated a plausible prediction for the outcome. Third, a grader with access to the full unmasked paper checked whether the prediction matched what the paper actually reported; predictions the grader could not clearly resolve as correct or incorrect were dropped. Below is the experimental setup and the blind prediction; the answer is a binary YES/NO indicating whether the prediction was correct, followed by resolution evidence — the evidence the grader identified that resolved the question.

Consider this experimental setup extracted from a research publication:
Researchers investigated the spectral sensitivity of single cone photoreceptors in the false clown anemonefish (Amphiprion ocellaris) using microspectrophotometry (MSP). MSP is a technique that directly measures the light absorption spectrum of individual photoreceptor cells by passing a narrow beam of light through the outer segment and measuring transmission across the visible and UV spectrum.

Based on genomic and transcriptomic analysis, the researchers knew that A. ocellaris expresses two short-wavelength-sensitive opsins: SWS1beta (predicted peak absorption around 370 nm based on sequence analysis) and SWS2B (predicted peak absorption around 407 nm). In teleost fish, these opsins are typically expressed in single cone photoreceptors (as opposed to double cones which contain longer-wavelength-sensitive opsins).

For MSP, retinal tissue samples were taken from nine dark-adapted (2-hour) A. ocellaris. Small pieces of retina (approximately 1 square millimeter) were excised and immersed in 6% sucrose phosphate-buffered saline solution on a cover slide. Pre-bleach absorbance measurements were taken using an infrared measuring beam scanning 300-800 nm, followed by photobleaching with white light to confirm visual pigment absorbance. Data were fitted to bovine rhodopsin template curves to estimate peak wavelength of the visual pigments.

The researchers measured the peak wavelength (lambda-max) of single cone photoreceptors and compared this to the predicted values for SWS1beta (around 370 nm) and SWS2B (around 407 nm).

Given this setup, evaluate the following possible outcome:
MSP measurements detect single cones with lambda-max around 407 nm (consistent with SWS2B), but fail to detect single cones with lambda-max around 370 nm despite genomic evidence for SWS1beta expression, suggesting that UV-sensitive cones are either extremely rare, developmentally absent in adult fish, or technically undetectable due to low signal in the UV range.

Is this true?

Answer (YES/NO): NO